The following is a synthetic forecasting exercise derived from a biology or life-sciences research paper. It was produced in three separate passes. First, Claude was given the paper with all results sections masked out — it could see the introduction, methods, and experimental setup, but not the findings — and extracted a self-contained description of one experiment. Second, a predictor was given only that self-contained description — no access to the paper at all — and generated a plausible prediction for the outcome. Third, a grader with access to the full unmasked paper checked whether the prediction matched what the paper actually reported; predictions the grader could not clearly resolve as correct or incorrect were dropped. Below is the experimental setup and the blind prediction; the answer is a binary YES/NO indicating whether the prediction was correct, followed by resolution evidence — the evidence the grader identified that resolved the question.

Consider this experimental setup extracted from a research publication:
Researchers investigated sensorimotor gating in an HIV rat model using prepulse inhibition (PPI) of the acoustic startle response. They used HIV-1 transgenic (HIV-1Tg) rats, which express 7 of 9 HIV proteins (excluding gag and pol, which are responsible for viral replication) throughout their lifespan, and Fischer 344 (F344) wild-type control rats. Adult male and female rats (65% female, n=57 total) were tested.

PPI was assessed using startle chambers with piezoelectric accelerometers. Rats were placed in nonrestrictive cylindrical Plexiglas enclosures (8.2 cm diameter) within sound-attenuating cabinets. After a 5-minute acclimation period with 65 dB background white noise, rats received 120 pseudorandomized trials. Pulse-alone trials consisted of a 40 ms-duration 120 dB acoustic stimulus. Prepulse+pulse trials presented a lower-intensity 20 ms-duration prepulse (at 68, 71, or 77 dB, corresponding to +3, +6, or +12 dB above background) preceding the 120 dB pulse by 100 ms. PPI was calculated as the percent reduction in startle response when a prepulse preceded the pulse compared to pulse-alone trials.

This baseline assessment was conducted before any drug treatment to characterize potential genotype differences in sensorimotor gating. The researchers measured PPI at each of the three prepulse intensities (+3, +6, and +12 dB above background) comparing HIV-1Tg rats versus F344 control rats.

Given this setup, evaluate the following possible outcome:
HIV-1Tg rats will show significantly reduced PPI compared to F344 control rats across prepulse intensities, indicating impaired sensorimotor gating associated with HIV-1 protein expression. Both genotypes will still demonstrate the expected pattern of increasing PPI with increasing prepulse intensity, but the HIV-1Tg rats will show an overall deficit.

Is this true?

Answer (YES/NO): NO